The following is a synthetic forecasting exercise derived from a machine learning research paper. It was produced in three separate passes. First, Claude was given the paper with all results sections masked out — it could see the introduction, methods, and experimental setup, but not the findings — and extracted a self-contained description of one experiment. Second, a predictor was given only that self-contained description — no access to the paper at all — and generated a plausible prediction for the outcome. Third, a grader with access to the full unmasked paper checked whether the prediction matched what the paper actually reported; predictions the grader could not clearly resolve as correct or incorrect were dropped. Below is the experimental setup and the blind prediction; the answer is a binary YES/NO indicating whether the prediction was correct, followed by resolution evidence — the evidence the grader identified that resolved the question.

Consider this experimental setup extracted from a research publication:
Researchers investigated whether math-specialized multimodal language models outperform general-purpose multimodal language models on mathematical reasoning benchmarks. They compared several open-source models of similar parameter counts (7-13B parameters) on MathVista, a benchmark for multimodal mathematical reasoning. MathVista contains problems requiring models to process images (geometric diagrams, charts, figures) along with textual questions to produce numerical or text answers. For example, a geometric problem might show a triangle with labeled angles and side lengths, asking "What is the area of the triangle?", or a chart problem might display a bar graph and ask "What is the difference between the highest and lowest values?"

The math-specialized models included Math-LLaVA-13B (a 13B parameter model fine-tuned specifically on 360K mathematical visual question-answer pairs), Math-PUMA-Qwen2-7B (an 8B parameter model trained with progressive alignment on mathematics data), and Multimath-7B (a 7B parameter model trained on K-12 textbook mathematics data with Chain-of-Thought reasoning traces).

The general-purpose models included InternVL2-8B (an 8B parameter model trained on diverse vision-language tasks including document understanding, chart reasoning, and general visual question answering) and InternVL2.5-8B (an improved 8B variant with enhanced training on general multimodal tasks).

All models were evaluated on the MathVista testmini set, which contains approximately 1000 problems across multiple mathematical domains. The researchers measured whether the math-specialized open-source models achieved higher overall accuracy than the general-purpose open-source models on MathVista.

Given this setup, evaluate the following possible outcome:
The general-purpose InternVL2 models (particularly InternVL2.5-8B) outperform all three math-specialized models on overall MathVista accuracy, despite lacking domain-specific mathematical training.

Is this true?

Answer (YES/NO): YES